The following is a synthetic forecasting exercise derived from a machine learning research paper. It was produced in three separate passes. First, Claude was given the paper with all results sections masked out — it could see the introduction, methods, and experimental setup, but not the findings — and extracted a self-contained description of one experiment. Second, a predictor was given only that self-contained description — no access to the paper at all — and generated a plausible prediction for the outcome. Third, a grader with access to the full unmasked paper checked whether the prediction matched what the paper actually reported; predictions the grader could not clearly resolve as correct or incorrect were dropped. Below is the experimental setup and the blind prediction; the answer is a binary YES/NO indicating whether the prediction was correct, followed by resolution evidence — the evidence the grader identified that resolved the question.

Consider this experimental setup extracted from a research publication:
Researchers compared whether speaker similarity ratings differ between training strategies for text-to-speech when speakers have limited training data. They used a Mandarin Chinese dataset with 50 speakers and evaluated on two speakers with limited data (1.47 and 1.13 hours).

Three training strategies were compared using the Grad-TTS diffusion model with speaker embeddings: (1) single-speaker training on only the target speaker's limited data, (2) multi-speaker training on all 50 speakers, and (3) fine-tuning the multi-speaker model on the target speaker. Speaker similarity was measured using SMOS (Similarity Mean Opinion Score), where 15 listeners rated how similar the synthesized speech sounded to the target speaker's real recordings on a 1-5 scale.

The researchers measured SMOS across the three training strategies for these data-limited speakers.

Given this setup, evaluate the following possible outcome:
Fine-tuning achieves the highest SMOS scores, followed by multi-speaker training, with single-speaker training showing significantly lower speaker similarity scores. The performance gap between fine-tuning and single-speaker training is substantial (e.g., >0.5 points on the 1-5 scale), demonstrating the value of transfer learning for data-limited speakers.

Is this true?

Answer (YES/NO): NO